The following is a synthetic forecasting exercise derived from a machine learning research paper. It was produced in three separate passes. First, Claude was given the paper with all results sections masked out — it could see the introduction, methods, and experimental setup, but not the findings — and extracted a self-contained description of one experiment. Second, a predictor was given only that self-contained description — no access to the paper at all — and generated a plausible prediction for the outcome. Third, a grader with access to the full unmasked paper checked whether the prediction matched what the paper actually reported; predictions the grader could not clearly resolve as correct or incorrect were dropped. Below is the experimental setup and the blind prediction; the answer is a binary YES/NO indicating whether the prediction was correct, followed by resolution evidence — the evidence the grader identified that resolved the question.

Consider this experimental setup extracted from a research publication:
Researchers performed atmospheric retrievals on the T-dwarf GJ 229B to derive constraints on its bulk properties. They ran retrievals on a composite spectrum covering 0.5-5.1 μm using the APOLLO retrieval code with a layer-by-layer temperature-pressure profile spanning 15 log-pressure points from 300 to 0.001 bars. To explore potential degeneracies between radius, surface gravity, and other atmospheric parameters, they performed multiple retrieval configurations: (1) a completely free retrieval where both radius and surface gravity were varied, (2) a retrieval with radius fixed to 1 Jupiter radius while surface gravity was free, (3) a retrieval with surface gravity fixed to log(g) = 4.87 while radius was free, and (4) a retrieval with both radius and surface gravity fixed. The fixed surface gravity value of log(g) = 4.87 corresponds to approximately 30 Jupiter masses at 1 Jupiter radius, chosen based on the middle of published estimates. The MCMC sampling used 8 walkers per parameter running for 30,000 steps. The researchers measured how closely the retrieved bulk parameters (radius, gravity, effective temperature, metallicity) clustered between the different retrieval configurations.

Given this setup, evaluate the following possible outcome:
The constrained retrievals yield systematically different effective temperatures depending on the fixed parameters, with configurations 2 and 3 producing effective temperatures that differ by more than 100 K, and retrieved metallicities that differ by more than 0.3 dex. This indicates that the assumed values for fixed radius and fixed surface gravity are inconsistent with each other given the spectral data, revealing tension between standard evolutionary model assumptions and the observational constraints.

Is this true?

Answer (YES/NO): NO